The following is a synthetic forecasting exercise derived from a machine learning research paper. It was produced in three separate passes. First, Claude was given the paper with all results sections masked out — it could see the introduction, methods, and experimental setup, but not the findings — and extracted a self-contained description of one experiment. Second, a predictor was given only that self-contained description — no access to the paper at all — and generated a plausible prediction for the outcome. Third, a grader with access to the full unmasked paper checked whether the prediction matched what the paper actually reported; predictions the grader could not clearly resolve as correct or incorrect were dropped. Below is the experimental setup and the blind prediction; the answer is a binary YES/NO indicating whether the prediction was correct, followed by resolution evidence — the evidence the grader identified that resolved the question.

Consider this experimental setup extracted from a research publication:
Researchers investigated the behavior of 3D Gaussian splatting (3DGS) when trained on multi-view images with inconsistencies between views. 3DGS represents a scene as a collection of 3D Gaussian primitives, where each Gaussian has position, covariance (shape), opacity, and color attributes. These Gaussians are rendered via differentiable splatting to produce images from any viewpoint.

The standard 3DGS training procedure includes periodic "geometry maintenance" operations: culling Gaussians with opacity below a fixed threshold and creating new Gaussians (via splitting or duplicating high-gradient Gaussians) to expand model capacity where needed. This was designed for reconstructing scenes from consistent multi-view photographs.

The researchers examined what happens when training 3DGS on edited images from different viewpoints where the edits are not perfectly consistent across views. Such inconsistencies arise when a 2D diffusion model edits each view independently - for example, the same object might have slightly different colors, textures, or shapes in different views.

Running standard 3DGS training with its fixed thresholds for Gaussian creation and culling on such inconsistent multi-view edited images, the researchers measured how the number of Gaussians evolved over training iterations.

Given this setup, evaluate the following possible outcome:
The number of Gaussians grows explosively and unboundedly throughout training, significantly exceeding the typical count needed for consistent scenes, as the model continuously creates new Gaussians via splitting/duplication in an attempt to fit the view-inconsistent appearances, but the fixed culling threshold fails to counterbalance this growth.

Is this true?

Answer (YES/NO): YES